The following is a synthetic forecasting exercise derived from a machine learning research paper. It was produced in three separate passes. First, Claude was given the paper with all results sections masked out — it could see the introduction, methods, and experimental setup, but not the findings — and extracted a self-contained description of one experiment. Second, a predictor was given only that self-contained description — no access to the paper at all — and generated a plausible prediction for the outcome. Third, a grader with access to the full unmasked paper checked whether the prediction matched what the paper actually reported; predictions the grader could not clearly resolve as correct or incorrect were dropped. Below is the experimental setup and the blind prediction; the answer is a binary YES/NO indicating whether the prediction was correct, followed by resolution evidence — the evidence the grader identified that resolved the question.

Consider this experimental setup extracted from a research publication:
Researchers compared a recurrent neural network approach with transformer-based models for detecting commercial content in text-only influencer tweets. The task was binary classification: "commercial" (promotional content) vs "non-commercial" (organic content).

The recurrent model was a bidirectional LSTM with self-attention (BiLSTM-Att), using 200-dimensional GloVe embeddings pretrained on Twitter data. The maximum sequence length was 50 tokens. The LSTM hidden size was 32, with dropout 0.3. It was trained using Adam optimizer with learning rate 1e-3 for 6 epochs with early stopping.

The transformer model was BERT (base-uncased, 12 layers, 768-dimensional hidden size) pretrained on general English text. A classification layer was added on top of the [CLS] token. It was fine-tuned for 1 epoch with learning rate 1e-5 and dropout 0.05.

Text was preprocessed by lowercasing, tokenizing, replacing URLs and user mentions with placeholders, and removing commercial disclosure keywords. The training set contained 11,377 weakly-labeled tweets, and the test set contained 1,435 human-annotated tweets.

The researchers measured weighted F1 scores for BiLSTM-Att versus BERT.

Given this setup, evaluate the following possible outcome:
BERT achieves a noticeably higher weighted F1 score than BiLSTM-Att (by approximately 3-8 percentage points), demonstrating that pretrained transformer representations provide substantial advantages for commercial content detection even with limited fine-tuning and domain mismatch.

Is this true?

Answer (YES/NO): YES